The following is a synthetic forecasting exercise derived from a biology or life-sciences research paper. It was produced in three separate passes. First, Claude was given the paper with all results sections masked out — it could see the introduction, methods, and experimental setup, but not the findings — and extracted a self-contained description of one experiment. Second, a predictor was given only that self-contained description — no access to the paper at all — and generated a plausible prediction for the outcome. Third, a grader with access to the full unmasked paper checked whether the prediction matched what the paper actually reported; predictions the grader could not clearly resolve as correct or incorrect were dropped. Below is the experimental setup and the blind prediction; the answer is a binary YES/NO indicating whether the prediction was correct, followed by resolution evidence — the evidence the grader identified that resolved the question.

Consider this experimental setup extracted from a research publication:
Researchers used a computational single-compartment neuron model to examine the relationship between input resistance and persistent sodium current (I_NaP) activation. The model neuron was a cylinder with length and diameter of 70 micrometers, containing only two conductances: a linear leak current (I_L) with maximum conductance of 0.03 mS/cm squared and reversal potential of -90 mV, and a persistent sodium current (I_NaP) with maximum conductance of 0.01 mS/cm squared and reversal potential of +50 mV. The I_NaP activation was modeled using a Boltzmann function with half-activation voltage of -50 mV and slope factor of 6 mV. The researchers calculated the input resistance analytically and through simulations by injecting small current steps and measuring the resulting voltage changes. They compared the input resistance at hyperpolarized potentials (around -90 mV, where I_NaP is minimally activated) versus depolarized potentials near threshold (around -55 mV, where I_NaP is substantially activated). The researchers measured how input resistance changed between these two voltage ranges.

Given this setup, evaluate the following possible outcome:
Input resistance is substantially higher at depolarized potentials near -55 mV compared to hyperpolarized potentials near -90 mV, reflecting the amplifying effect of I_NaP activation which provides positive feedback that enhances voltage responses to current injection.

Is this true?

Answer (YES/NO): YES